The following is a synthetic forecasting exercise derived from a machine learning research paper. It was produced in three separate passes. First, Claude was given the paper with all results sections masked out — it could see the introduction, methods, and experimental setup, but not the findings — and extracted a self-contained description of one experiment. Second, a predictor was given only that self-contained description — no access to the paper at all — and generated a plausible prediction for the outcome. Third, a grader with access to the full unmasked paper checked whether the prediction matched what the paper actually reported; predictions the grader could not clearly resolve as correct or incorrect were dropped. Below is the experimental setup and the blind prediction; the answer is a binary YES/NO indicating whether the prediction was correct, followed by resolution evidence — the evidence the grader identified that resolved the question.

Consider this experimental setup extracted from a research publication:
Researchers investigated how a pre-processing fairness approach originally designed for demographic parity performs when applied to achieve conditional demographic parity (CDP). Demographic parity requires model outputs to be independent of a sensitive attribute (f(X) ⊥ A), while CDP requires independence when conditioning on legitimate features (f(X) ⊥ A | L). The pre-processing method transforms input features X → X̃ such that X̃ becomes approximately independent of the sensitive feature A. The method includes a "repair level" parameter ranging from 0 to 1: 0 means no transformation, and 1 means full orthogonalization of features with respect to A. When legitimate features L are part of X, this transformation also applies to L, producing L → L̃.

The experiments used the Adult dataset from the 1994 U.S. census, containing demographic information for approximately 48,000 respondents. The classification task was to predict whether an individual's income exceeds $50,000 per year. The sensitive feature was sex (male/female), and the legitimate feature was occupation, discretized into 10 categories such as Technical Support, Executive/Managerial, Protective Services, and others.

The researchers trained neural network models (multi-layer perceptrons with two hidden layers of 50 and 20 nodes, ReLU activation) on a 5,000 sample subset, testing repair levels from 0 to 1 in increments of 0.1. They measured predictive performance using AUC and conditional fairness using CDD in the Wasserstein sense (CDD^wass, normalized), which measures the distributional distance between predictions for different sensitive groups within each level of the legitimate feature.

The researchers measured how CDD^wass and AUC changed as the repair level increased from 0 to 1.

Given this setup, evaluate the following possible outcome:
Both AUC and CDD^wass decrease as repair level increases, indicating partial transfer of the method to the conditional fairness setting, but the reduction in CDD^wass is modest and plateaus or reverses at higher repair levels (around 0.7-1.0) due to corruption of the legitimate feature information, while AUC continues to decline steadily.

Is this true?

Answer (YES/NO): NO